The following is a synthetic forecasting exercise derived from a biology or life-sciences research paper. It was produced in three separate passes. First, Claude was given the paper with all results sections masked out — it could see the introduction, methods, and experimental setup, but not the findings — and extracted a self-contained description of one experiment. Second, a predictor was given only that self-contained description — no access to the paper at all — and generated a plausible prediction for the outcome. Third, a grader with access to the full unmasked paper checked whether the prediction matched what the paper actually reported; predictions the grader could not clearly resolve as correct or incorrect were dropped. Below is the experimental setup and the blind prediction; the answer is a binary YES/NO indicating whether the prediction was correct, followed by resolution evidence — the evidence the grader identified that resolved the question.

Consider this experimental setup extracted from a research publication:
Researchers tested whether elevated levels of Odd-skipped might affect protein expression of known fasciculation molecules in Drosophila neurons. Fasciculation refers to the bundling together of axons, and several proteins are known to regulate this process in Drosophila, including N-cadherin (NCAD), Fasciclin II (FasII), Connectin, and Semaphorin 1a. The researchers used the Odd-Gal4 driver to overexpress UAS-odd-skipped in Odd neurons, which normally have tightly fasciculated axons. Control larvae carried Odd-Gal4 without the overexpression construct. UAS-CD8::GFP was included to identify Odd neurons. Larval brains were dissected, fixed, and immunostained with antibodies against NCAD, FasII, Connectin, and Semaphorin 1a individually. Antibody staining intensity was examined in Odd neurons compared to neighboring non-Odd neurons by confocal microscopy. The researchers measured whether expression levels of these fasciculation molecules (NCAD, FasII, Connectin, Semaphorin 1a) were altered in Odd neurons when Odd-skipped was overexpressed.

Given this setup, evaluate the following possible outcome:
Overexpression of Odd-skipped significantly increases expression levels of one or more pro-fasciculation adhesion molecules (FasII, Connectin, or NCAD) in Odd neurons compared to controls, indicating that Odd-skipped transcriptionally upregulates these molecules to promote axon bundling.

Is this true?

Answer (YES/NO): NO